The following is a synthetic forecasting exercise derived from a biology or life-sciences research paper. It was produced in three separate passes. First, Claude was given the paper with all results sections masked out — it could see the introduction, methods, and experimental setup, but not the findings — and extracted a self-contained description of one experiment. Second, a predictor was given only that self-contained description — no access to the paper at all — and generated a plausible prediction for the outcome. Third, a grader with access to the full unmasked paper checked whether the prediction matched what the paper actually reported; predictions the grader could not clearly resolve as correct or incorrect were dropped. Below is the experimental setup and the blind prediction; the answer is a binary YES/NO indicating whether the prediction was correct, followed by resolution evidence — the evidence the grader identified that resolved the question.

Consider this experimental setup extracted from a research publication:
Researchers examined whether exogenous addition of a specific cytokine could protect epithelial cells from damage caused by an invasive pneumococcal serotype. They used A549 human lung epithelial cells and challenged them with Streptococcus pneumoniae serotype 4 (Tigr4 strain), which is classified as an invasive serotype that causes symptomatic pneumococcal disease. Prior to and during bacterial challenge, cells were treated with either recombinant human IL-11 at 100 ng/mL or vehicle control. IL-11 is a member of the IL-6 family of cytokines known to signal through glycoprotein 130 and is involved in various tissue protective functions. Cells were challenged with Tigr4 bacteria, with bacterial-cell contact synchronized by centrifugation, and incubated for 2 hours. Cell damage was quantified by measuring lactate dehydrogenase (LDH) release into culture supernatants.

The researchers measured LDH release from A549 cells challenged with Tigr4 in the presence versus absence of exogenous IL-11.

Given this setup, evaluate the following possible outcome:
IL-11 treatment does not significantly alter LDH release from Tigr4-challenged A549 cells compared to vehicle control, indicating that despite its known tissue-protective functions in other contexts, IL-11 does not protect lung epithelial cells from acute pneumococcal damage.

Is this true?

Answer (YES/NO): NO